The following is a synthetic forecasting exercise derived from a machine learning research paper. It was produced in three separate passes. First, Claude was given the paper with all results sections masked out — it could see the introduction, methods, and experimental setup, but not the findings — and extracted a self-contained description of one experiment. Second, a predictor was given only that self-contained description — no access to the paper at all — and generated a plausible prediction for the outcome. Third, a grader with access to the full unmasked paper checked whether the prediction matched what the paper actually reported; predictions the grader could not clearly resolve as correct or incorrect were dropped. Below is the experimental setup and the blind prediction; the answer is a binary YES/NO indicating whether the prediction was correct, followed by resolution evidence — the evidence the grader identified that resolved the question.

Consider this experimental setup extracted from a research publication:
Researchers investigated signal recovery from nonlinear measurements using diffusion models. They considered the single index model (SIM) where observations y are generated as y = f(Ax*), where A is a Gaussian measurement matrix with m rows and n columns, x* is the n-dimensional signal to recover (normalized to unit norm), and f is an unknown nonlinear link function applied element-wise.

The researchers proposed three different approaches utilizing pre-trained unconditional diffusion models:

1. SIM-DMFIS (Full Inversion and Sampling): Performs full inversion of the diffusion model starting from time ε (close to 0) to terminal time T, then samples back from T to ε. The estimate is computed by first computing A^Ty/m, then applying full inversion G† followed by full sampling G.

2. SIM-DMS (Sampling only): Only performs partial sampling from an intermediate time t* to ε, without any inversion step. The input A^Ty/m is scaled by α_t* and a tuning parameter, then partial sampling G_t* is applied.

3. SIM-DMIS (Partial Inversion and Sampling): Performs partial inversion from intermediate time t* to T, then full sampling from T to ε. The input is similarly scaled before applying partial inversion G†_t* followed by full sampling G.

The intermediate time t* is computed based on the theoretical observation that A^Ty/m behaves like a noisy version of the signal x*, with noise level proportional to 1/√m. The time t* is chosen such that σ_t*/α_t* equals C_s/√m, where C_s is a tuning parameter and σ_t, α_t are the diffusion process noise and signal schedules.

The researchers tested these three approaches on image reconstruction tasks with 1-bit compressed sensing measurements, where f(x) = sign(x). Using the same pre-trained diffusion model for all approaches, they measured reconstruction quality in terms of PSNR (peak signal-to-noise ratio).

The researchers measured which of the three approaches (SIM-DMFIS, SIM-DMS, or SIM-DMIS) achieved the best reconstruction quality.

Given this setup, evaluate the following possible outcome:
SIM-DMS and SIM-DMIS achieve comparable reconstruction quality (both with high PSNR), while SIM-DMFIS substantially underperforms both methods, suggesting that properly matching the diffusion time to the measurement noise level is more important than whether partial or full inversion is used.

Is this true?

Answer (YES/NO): NO